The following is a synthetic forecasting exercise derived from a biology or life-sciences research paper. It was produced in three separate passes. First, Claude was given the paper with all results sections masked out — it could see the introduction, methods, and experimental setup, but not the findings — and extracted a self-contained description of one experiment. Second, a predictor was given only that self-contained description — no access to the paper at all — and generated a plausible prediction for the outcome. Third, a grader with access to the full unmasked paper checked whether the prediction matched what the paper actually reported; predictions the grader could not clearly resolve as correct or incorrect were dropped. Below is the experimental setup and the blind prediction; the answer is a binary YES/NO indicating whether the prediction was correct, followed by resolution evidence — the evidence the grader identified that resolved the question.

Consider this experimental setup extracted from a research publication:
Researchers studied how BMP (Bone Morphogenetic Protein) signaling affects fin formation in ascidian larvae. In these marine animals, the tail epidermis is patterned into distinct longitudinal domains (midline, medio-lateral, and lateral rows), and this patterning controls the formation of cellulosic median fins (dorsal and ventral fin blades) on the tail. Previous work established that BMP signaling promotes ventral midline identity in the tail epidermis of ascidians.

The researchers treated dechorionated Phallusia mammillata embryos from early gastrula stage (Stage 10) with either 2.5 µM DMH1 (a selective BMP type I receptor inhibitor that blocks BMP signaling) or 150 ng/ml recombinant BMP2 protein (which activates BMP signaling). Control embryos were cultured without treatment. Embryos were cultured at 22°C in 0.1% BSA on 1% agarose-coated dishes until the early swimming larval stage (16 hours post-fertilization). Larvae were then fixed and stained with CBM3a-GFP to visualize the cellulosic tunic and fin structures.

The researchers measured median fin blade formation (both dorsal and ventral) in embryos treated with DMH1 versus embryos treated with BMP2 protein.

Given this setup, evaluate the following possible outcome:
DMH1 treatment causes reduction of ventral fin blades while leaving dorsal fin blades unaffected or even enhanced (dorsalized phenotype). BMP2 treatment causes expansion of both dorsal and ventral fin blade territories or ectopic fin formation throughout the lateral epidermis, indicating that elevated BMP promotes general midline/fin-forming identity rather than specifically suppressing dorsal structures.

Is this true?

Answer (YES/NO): NO